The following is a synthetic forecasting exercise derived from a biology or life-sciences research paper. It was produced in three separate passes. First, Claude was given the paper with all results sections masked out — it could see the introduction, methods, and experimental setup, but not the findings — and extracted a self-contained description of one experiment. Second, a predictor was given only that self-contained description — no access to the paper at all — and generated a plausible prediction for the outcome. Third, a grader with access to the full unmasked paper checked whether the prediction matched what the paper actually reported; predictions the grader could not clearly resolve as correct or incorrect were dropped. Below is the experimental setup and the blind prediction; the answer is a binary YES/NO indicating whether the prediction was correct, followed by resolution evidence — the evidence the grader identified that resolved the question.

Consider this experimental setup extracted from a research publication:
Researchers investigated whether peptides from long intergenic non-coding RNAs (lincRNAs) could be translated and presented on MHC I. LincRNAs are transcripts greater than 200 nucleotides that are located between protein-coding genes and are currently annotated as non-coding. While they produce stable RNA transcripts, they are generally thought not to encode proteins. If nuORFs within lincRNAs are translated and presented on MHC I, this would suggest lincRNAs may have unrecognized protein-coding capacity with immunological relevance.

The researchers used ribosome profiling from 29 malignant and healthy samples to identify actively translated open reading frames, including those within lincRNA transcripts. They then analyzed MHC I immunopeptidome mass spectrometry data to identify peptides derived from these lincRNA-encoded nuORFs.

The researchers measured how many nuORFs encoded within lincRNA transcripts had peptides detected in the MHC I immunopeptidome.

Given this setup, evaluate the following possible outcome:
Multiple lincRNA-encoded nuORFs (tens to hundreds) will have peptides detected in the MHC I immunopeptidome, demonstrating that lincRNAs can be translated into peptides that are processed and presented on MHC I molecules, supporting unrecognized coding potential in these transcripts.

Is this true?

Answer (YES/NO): YES